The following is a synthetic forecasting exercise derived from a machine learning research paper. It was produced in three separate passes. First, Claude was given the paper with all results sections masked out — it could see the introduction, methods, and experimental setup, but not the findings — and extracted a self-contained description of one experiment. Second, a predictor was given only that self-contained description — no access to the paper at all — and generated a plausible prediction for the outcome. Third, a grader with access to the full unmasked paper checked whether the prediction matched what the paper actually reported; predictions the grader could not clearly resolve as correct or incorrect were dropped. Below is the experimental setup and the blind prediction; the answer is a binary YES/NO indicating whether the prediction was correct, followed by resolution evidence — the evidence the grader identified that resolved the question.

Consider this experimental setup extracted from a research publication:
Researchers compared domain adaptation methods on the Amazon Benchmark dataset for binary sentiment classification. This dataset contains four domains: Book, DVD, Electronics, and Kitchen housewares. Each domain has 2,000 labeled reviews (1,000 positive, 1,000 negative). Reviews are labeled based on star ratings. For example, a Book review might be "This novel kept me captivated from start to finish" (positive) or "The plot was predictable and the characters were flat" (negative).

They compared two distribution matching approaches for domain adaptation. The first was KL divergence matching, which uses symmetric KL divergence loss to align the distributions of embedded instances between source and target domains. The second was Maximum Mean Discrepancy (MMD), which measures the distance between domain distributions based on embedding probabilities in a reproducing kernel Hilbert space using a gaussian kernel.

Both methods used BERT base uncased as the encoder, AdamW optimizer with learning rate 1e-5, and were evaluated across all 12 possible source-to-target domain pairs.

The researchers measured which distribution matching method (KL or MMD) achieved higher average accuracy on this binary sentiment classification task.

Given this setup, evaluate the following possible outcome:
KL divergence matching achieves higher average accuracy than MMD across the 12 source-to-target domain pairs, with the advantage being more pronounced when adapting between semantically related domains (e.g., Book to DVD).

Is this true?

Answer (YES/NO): NO